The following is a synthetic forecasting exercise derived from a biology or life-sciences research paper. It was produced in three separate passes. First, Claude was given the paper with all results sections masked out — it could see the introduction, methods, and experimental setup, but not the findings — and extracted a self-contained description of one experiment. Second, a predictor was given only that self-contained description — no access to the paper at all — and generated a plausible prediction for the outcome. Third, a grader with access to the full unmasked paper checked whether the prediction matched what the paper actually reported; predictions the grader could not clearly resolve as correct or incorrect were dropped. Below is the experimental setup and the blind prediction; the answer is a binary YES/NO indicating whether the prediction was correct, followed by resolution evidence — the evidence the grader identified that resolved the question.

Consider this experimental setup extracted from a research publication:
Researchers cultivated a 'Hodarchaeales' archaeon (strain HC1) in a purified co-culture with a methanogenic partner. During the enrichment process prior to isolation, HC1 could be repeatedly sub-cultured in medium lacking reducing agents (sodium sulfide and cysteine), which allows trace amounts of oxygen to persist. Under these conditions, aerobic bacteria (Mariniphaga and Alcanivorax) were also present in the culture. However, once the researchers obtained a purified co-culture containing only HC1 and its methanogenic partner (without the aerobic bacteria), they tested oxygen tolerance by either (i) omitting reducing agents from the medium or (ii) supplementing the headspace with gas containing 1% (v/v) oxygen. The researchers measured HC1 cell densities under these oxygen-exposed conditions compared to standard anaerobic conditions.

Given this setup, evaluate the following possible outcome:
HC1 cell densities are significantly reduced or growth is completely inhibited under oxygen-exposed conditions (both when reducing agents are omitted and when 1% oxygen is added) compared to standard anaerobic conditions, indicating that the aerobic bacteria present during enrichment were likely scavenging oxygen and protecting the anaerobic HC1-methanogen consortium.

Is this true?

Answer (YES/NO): YES